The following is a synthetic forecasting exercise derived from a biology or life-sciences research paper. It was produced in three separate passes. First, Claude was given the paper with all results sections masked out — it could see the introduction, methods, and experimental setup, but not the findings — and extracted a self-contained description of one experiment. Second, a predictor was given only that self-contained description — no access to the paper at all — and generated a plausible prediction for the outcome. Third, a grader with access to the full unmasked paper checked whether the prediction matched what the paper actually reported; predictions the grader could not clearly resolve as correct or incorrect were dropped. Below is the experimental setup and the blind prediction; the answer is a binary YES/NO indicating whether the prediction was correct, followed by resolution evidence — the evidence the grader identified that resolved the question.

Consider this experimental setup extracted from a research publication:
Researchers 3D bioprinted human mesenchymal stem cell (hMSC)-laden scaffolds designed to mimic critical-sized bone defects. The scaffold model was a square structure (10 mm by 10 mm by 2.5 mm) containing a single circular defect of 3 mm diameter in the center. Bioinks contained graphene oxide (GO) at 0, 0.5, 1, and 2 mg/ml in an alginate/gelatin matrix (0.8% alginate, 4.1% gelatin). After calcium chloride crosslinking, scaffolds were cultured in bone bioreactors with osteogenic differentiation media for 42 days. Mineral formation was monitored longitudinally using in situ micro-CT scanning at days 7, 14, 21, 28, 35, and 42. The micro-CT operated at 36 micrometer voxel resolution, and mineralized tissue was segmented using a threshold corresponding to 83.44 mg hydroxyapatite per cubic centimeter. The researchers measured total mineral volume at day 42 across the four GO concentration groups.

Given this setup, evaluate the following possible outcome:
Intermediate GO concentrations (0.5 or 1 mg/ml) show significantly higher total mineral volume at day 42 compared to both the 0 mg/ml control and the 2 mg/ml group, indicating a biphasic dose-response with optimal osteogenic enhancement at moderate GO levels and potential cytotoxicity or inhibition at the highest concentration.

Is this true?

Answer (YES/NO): NO